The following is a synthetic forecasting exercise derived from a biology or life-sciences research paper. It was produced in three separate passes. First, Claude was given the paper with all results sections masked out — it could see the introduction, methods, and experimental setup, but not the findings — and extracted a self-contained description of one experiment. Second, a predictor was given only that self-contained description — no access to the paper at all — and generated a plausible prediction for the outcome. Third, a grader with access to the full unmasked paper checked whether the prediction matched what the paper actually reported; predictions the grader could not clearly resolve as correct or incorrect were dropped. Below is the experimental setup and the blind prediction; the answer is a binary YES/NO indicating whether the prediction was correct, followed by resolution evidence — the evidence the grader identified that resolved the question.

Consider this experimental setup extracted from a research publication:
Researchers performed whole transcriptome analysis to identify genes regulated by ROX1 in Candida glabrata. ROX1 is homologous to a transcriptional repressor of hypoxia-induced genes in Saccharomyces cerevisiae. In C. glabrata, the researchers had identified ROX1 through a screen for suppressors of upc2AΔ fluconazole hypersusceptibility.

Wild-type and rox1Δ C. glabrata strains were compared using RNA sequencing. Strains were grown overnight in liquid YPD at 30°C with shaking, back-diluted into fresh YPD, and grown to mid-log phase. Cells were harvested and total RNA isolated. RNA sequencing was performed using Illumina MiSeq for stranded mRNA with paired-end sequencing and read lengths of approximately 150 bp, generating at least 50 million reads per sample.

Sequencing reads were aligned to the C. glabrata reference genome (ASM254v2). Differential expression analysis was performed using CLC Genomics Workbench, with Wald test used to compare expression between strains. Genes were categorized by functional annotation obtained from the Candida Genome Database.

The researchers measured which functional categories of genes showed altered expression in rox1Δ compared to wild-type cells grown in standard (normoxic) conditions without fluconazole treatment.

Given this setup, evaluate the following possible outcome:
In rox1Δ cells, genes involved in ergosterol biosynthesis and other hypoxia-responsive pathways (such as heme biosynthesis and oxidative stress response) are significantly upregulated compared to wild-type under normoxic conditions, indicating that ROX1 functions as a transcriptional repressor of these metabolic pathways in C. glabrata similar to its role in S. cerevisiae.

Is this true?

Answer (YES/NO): NO